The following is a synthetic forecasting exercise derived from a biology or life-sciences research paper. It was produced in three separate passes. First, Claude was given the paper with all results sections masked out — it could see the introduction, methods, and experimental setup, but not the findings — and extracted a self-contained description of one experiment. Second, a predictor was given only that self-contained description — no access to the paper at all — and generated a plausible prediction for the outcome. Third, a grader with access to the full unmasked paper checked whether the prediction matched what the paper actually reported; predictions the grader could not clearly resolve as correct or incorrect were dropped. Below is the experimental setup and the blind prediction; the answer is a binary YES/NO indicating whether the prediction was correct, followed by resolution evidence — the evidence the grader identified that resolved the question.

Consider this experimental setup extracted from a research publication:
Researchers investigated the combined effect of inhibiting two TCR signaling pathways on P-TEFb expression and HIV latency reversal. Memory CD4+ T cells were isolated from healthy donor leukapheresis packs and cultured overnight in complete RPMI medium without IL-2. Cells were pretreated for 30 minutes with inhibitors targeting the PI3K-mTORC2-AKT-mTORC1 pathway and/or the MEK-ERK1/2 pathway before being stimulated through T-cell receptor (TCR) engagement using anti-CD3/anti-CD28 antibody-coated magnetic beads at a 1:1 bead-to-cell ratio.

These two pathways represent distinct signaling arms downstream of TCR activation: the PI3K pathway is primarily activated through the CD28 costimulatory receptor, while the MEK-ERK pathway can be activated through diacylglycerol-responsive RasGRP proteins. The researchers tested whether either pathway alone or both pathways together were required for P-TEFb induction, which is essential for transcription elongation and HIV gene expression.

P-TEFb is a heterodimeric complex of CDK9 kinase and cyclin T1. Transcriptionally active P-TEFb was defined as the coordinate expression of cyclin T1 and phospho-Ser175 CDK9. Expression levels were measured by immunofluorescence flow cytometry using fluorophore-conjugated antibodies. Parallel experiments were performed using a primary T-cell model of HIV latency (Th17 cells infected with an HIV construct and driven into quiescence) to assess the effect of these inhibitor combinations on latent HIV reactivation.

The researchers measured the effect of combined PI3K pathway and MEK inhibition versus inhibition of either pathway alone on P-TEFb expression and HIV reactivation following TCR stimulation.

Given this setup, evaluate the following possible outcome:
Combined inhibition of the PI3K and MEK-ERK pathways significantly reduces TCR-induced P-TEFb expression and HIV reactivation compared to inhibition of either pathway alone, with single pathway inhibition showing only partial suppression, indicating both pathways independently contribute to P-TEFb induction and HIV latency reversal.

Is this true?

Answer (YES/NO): YES